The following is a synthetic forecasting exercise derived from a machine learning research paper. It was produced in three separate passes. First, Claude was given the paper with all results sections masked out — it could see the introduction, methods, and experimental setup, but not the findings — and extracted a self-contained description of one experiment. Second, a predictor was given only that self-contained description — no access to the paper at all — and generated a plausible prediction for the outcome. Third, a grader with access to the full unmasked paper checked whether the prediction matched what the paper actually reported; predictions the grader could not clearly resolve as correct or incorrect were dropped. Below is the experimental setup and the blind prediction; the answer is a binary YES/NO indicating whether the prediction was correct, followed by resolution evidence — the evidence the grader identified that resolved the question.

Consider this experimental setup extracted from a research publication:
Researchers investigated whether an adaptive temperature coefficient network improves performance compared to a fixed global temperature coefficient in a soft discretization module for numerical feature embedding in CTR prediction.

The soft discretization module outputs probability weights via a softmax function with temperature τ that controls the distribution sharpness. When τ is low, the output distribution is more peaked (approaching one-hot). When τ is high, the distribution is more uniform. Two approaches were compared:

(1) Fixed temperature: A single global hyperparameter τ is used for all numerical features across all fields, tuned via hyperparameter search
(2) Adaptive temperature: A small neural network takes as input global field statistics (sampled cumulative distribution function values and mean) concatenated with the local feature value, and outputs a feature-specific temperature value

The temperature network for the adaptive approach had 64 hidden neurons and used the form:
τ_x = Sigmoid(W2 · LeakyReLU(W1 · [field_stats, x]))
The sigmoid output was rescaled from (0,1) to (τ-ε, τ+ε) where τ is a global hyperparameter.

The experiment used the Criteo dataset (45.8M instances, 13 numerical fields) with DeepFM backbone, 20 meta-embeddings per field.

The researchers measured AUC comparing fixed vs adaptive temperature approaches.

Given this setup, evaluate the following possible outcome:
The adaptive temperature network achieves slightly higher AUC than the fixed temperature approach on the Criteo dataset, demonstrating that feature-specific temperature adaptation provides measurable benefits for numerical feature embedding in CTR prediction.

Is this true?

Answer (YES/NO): YES